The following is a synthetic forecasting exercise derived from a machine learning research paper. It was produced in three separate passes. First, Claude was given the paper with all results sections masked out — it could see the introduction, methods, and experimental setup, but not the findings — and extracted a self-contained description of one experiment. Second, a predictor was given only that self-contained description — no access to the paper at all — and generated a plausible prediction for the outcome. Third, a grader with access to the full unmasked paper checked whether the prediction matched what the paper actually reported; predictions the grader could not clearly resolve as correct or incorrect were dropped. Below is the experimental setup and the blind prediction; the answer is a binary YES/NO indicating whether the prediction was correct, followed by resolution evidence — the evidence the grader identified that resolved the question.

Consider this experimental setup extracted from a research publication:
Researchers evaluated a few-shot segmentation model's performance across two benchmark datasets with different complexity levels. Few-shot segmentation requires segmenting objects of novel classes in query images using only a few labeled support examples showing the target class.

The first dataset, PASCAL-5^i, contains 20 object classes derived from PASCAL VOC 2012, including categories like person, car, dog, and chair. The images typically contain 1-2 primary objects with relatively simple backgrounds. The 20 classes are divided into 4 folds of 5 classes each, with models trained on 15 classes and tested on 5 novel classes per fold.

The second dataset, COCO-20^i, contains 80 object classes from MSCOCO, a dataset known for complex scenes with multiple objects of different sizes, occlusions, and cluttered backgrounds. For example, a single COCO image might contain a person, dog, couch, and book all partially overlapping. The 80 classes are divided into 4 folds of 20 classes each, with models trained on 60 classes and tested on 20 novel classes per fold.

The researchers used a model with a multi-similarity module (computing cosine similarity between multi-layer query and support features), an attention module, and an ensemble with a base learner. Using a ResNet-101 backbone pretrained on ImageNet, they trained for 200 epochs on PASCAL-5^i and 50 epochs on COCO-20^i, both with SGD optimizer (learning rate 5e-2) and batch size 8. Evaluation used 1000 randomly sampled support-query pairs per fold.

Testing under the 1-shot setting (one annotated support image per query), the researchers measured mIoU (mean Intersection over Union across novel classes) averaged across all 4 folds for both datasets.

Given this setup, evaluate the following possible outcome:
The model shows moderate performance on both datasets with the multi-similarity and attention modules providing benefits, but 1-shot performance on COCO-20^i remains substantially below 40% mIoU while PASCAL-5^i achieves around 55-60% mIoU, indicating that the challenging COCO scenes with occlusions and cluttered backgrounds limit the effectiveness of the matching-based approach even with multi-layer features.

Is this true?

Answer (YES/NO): NO